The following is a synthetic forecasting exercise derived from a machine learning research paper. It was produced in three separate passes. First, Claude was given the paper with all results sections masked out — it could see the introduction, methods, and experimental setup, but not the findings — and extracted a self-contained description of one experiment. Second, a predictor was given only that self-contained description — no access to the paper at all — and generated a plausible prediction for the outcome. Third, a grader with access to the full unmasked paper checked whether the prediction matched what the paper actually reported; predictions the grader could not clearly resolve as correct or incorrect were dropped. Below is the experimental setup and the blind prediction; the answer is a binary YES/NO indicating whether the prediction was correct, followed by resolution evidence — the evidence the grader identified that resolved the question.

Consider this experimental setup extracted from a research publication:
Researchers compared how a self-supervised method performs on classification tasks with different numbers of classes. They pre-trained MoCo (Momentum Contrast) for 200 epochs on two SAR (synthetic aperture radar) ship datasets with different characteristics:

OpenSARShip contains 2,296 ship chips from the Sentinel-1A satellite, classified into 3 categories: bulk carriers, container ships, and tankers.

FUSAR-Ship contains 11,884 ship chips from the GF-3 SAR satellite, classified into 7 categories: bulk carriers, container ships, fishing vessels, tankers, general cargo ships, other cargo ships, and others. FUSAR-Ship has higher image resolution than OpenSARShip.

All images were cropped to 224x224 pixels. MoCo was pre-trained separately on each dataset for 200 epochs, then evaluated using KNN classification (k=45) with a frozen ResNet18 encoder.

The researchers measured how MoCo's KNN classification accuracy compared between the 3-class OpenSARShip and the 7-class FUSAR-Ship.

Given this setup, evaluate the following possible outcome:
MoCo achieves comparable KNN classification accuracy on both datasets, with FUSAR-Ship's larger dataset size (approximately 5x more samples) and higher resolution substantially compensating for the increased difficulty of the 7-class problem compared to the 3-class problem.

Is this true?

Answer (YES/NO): NO